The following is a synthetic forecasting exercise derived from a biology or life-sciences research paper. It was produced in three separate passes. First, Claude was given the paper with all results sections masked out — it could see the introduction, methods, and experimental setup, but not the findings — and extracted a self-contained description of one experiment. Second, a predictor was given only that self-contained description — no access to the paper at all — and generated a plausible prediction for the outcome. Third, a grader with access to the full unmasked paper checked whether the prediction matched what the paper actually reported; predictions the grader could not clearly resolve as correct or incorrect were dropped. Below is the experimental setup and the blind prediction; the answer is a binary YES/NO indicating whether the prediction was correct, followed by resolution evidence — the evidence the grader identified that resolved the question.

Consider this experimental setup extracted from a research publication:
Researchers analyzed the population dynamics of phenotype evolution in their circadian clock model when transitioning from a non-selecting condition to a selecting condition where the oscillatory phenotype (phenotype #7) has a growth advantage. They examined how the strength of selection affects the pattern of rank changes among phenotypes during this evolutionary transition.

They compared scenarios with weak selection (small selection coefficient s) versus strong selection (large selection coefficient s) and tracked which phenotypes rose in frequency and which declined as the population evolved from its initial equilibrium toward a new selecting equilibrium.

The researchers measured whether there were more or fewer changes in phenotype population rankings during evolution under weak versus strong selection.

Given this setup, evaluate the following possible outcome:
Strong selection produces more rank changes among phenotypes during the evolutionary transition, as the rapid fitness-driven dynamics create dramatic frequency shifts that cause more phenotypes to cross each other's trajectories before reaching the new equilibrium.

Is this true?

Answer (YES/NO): NO